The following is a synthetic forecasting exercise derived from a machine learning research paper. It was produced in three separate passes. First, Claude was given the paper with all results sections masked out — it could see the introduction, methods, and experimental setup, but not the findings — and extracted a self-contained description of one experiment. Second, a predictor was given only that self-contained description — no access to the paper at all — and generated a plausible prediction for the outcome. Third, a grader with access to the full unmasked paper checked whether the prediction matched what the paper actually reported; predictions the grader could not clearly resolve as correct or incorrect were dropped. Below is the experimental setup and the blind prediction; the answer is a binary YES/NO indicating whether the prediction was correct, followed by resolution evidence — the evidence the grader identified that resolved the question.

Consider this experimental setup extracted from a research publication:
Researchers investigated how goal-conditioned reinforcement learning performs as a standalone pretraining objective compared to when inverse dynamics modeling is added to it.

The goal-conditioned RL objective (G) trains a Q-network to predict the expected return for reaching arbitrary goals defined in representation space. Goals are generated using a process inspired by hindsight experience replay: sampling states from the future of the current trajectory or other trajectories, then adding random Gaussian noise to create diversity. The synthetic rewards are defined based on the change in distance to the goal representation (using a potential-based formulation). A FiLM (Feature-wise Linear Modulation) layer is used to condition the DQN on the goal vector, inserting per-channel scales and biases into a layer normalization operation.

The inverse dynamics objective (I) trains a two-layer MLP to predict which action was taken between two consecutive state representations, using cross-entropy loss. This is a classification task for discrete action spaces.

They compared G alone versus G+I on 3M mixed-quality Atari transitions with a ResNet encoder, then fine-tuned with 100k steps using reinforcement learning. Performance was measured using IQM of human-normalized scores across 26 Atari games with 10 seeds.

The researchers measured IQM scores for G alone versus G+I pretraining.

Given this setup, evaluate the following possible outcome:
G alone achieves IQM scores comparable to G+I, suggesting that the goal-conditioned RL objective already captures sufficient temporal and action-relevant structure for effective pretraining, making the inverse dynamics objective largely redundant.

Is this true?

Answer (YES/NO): NO